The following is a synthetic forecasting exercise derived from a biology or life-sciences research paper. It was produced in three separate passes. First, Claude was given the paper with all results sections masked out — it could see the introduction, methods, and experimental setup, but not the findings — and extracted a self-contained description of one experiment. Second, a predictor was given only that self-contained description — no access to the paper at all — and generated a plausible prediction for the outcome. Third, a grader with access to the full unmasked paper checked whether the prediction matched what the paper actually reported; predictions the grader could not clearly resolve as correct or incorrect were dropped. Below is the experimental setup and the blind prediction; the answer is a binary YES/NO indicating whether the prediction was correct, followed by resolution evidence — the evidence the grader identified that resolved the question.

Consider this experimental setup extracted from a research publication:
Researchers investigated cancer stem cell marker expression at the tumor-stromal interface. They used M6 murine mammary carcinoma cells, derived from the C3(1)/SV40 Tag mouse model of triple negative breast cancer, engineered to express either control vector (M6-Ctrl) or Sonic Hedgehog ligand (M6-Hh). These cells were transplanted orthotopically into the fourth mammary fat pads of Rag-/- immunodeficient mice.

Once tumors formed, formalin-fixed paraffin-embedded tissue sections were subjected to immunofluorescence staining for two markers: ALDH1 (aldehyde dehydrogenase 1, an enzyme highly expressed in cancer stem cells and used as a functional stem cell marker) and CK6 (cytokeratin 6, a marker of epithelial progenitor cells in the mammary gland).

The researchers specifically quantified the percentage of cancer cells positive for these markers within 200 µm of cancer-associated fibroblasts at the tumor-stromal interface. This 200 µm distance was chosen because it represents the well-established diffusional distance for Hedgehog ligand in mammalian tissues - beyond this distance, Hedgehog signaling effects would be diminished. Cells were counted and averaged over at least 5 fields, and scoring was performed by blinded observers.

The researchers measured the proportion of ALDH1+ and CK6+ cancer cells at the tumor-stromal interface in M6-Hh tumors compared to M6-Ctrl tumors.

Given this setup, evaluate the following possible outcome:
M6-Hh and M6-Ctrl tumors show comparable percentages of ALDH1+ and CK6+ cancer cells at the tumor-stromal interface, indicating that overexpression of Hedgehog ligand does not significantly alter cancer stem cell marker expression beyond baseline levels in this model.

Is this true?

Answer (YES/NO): NO